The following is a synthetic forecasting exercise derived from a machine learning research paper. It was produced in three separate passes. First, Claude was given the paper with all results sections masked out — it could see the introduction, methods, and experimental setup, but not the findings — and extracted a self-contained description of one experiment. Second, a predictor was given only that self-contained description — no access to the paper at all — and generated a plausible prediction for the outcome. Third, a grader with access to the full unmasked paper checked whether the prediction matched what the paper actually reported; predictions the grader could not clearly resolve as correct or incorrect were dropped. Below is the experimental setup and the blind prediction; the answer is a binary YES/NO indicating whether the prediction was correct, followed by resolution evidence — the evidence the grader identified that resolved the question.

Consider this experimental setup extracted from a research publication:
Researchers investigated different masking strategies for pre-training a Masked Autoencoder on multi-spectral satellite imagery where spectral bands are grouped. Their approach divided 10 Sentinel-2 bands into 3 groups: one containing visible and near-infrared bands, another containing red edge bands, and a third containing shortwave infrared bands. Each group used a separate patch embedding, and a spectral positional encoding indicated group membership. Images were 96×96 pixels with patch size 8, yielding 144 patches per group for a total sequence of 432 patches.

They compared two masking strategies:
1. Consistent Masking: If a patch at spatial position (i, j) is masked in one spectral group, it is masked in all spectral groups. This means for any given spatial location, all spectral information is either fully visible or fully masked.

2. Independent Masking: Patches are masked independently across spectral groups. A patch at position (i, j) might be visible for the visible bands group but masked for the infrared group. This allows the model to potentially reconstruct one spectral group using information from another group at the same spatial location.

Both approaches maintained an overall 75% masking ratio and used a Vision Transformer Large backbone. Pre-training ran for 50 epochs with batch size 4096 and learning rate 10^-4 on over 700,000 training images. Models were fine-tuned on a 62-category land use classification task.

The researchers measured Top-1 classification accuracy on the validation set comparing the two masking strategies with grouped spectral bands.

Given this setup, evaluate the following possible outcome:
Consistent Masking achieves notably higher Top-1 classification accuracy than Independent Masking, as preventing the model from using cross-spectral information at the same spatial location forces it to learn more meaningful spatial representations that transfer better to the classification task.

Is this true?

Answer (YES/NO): NO